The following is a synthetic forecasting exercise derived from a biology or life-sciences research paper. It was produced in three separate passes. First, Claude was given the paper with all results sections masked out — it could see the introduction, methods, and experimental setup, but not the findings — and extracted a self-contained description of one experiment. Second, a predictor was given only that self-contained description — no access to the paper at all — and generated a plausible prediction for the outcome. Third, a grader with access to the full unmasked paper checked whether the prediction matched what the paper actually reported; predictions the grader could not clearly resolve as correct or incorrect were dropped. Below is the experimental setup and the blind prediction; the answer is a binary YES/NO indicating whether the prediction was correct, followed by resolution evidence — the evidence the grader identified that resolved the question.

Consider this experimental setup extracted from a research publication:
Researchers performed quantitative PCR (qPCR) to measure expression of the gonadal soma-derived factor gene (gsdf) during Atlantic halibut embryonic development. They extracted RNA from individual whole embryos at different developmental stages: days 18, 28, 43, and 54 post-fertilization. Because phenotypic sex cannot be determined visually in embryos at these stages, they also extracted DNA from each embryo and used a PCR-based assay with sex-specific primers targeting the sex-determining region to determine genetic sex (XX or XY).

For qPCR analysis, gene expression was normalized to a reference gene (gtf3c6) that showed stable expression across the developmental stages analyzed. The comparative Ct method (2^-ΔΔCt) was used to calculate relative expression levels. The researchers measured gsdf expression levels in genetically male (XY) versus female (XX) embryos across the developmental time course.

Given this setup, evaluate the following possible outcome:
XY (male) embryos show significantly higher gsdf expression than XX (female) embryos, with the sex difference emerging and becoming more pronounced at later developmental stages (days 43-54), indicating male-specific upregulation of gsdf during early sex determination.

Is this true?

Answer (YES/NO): NO